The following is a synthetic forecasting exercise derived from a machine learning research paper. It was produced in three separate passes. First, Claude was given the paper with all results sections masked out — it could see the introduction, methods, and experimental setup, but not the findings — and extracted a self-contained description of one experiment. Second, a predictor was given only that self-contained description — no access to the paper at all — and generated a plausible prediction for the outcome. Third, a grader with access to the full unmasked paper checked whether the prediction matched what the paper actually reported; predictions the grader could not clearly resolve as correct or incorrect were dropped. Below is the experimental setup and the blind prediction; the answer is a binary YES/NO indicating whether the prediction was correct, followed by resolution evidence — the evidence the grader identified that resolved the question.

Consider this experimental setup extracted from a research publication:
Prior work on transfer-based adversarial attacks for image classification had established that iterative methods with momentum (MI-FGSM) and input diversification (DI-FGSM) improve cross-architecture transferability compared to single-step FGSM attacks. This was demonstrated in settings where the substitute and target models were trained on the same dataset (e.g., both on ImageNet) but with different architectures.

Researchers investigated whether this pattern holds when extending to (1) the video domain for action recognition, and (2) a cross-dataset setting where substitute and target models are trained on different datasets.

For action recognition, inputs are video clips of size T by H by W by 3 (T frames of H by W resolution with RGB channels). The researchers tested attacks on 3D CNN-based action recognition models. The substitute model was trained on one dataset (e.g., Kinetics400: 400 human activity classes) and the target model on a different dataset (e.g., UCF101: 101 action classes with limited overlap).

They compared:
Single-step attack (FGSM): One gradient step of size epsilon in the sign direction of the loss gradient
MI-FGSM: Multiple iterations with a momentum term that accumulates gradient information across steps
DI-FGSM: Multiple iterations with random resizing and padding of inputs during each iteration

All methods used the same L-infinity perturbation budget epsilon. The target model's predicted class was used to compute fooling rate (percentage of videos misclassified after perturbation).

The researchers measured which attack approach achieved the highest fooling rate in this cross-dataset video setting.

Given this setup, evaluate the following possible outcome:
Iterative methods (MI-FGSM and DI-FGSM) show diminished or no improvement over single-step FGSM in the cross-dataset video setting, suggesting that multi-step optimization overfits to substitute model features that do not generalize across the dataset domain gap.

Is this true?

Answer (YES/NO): YES